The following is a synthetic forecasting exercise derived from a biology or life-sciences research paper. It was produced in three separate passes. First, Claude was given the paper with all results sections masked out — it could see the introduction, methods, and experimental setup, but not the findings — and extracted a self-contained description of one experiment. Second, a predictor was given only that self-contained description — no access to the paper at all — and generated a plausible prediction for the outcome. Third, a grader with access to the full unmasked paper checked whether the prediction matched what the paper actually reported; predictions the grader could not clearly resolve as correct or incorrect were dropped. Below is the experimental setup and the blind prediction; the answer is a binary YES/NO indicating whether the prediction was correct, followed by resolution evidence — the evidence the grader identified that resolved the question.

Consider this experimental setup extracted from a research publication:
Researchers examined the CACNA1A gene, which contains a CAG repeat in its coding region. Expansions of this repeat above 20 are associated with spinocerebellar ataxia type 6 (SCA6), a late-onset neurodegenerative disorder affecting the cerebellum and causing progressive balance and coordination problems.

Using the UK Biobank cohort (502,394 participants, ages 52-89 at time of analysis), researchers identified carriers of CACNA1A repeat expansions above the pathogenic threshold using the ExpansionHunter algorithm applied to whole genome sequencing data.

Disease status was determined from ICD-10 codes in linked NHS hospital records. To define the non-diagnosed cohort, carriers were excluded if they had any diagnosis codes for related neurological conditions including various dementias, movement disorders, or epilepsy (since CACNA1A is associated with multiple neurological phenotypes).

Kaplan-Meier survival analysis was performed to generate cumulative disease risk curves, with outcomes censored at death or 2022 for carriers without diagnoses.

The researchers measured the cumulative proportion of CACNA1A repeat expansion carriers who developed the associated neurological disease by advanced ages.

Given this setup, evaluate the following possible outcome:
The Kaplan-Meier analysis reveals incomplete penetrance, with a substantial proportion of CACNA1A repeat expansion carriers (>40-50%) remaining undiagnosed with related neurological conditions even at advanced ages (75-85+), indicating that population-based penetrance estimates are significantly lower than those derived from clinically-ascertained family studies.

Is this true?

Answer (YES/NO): NO